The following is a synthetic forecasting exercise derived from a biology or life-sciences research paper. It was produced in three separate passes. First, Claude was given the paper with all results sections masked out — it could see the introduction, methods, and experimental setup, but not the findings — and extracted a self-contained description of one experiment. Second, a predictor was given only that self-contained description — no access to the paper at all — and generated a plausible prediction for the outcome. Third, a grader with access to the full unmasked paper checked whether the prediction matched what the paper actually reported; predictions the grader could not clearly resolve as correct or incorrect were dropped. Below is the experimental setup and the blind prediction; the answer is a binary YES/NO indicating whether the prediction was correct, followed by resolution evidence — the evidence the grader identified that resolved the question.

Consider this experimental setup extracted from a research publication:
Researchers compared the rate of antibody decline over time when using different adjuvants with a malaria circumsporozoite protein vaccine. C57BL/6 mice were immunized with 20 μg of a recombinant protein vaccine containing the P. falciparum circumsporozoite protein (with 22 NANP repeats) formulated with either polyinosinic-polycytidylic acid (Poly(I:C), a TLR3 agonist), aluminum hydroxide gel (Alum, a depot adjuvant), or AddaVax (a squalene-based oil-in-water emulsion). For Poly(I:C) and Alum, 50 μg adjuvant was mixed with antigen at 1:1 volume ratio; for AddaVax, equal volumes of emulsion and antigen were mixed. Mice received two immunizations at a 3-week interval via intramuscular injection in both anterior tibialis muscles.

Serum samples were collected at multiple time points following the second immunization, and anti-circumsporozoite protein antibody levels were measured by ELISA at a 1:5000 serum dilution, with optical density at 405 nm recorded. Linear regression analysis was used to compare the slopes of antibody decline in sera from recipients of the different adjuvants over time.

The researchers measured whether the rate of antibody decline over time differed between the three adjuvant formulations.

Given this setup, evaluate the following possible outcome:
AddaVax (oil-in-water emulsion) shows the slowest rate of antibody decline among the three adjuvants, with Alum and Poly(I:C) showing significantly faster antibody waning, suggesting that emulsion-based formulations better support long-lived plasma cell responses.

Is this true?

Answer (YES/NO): NO